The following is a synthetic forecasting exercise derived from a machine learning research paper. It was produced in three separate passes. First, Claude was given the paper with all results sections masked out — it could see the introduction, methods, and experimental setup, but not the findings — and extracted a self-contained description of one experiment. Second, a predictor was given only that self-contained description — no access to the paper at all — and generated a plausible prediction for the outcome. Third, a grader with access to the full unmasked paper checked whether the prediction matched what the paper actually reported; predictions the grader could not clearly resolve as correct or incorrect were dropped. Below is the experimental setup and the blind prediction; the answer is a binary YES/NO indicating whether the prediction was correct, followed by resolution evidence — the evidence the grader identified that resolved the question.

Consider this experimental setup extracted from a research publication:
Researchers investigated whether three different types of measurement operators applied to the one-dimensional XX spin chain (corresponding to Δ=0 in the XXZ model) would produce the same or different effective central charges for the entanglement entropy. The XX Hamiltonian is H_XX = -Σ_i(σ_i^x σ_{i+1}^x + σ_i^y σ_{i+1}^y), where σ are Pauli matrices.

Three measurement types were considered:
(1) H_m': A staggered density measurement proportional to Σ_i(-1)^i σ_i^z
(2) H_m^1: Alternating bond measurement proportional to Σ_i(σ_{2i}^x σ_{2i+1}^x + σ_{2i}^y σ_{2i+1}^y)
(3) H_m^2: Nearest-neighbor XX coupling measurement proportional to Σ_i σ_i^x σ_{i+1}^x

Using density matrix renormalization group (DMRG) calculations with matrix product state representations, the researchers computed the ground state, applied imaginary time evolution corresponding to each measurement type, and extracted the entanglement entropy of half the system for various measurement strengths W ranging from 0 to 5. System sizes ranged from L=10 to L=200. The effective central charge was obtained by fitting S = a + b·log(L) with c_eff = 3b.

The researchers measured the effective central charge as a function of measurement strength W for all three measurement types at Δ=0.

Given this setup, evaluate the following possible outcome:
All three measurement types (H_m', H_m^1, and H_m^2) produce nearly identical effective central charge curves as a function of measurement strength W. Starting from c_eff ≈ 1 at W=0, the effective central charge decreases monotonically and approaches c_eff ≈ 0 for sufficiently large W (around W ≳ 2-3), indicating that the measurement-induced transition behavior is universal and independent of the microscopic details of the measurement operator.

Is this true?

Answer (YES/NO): YES